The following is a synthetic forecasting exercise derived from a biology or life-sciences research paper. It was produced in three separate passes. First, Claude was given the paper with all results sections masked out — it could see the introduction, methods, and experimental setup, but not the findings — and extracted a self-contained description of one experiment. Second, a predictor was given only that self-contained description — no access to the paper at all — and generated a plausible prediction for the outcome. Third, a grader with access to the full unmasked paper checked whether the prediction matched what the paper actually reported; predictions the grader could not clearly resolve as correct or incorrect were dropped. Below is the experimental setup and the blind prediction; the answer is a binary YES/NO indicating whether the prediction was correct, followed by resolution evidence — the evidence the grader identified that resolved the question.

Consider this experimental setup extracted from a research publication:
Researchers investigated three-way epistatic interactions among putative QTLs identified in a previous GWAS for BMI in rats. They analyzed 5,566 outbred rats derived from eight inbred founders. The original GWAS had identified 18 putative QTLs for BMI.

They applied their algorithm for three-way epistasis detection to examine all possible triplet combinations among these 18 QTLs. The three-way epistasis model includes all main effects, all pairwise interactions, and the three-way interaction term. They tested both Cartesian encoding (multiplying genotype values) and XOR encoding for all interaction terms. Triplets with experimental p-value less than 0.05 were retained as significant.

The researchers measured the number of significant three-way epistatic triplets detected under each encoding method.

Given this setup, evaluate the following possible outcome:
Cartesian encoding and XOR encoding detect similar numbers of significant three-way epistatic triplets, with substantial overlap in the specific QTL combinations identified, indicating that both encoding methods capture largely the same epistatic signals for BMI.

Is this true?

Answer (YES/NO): NO